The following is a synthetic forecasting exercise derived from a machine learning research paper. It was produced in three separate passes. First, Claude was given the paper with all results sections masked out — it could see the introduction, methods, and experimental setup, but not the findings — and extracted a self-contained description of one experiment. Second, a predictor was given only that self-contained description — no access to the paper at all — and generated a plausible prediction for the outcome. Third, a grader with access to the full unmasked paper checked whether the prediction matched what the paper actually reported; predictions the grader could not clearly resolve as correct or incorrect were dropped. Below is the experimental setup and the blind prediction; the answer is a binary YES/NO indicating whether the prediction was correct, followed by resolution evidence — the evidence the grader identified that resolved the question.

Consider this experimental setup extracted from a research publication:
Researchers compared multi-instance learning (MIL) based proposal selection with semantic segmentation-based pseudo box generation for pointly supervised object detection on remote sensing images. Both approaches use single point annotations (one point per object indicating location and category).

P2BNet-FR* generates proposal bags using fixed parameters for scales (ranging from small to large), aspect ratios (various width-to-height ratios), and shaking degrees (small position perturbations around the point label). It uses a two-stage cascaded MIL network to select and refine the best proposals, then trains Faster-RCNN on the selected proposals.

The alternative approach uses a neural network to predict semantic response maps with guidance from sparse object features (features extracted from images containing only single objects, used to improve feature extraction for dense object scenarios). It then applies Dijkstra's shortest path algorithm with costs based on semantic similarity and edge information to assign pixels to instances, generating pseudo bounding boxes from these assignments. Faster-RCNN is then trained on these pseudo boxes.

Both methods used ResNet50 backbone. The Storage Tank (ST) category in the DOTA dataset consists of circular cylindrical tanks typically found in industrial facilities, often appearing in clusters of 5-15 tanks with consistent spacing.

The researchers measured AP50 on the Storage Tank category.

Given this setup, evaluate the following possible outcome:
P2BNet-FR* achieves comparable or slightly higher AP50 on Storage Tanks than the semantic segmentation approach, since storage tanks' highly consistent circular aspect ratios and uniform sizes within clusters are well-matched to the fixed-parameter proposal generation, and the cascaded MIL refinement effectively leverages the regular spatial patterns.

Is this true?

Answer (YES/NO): YES